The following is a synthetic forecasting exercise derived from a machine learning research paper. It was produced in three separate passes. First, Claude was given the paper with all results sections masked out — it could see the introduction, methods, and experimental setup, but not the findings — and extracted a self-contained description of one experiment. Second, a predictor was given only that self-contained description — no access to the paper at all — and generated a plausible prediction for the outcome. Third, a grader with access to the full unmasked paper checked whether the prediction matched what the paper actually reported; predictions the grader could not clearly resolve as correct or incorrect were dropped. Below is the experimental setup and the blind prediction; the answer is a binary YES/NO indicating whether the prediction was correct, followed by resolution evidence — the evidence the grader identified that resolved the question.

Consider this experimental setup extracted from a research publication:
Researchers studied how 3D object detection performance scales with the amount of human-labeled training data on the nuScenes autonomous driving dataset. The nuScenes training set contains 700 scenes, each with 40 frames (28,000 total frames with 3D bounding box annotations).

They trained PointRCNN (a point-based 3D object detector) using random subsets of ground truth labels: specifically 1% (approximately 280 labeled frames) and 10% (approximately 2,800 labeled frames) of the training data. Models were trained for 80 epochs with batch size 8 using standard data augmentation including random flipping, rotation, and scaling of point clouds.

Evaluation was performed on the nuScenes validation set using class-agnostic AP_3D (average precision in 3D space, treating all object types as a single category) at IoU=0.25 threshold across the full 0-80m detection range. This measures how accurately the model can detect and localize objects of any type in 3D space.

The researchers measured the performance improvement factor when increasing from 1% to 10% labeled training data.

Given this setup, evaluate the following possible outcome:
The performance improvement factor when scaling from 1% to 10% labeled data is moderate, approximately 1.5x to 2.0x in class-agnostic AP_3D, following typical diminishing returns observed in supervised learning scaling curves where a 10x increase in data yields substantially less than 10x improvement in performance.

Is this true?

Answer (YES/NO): NO